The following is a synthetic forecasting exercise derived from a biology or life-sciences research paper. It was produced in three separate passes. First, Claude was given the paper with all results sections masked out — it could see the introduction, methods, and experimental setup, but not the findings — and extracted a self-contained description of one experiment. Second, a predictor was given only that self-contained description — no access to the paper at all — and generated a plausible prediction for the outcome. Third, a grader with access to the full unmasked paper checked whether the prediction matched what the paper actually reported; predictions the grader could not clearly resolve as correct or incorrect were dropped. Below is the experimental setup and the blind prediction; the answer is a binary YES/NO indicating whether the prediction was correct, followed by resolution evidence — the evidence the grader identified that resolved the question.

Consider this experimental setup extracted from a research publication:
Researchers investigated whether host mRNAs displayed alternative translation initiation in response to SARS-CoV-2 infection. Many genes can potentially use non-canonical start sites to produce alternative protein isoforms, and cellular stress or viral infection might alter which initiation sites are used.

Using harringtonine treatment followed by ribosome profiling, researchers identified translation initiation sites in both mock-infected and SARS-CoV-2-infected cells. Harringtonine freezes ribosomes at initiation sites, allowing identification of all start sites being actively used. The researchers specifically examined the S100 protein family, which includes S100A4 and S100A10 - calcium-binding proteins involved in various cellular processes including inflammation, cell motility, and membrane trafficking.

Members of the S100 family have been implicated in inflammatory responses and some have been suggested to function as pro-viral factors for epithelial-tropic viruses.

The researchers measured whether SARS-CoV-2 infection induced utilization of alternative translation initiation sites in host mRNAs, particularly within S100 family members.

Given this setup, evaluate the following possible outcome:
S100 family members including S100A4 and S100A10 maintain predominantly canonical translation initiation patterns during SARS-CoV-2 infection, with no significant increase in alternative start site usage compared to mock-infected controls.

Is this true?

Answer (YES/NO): NO